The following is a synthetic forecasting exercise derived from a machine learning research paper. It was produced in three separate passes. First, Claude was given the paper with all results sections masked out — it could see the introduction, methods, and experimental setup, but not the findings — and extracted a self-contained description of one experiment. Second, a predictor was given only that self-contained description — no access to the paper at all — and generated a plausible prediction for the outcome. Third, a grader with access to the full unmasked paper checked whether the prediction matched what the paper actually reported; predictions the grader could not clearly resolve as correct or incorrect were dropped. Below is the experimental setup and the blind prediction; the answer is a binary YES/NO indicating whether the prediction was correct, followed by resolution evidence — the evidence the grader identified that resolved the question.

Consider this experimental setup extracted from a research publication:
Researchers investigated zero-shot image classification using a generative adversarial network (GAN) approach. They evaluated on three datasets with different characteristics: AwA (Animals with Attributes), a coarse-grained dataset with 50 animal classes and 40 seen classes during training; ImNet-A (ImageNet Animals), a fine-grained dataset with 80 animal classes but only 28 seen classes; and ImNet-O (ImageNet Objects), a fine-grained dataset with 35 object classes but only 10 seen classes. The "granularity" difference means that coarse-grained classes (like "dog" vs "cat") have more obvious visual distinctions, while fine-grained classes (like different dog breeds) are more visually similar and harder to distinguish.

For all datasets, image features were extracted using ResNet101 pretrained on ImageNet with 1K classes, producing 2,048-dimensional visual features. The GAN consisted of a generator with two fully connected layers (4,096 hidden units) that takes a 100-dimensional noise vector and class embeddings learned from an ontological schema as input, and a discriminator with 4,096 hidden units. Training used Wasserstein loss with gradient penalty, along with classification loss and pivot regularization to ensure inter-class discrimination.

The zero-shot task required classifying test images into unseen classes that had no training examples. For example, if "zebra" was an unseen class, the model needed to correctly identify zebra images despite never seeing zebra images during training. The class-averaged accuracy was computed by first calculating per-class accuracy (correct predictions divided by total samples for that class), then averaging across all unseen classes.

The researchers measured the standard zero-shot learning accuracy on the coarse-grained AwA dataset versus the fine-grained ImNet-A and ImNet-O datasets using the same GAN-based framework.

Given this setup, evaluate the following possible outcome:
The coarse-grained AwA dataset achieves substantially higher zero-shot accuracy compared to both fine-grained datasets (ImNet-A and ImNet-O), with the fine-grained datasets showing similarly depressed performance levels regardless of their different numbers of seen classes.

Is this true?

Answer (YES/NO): YES